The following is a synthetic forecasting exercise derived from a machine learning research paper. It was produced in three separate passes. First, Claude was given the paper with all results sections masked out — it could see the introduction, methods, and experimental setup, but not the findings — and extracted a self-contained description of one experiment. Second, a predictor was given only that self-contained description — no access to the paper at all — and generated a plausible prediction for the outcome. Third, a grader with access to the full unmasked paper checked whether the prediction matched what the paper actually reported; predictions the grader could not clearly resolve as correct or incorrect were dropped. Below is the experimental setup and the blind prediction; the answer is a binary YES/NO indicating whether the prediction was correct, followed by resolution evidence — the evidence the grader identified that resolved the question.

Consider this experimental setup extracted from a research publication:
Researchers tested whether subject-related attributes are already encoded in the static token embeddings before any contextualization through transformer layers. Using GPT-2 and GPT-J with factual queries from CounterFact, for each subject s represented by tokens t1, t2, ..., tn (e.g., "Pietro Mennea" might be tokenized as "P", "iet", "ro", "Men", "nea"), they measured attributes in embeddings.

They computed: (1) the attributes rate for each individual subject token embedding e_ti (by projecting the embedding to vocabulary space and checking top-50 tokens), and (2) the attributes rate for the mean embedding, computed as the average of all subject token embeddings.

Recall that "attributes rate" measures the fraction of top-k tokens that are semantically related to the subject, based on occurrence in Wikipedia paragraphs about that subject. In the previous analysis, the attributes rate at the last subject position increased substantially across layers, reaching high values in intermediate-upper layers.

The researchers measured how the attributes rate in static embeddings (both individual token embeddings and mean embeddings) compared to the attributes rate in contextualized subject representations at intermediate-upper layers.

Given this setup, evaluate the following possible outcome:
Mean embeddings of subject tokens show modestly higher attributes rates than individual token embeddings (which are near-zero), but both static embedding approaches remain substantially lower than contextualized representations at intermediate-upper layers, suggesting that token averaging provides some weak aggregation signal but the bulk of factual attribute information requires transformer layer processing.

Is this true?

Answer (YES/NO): NO